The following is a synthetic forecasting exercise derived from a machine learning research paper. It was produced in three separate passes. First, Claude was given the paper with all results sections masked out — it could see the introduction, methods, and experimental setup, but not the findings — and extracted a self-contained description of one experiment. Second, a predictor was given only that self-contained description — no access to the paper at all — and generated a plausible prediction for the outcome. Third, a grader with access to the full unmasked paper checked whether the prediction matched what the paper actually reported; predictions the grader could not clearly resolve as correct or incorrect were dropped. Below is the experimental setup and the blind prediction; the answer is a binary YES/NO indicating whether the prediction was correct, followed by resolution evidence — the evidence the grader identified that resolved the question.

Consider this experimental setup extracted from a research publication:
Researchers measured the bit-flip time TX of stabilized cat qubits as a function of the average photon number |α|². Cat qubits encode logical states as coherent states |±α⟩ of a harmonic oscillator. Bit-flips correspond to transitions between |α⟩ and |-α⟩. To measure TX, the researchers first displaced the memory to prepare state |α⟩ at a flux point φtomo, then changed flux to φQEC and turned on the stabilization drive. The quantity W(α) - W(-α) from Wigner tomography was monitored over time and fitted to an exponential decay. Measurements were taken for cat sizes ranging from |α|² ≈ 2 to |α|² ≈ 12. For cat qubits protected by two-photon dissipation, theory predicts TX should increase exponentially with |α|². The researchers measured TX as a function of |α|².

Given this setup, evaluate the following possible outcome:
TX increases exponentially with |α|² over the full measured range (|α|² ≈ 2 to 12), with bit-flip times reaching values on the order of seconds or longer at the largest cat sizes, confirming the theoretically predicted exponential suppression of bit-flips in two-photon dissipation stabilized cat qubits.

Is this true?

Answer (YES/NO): NO